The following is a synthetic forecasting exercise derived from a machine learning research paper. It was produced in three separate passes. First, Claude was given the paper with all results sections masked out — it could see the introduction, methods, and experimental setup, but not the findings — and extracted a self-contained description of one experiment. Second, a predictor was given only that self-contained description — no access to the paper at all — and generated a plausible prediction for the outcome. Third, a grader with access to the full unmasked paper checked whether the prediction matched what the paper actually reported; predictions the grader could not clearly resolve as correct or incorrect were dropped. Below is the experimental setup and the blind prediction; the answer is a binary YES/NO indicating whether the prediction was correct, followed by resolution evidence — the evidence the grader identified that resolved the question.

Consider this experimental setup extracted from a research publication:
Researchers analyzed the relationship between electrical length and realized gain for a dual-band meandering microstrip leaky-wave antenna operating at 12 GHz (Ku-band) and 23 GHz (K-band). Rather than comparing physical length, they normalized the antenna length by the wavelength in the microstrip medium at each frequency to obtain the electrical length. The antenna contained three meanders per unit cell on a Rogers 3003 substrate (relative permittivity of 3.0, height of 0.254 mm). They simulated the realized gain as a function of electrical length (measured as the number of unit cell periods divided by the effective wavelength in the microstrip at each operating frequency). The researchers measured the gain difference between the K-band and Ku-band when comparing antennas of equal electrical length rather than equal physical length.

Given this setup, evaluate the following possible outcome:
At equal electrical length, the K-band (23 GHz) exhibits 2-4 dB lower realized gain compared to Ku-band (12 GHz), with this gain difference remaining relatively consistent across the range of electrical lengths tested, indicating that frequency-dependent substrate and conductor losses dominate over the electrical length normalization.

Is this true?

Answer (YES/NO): NO